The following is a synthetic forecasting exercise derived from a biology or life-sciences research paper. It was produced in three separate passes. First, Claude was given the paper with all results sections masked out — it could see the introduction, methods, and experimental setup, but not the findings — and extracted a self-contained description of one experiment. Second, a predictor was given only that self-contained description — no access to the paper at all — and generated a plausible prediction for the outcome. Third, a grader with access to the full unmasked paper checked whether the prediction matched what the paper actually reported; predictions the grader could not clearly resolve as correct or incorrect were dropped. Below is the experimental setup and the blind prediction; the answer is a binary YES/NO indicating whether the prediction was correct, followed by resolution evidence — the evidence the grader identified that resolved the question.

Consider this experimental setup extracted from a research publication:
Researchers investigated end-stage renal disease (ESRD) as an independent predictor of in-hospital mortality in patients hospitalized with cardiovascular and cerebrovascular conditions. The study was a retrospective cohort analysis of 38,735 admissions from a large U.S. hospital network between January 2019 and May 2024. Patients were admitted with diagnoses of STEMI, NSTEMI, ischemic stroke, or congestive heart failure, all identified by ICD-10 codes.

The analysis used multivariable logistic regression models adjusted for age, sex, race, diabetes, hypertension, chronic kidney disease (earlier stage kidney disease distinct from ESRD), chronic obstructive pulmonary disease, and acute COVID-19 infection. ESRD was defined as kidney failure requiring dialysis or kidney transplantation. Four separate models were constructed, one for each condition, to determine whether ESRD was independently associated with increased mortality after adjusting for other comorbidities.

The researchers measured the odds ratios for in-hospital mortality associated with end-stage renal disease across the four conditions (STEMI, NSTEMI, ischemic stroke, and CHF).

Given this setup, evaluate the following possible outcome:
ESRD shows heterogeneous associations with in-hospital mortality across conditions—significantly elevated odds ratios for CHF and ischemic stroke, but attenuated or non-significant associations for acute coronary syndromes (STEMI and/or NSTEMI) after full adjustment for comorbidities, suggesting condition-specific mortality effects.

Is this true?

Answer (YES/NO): NO